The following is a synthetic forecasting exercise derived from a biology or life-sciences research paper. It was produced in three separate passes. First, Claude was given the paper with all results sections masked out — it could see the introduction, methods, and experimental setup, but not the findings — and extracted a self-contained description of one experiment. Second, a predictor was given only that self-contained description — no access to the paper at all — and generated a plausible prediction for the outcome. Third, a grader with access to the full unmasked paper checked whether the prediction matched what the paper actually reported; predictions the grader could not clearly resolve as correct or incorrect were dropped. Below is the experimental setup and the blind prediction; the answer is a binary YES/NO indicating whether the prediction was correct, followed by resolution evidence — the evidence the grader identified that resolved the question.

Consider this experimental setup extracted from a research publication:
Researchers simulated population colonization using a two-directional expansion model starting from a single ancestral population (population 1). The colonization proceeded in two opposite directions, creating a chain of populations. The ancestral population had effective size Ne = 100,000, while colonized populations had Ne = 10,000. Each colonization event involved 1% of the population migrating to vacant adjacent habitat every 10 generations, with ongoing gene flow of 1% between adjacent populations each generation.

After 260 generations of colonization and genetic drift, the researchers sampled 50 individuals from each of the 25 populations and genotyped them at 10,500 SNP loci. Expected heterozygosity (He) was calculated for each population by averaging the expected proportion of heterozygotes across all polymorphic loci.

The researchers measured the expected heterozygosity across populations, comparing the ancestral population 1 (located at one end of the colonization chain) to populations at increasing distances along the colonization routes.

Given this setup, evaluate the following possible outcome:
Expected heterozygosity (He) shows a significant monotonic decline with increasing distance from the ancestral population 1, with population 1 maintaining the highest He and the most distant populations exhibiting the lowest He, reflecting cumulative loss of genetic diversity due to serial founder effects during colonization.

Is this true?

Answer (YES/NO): NO